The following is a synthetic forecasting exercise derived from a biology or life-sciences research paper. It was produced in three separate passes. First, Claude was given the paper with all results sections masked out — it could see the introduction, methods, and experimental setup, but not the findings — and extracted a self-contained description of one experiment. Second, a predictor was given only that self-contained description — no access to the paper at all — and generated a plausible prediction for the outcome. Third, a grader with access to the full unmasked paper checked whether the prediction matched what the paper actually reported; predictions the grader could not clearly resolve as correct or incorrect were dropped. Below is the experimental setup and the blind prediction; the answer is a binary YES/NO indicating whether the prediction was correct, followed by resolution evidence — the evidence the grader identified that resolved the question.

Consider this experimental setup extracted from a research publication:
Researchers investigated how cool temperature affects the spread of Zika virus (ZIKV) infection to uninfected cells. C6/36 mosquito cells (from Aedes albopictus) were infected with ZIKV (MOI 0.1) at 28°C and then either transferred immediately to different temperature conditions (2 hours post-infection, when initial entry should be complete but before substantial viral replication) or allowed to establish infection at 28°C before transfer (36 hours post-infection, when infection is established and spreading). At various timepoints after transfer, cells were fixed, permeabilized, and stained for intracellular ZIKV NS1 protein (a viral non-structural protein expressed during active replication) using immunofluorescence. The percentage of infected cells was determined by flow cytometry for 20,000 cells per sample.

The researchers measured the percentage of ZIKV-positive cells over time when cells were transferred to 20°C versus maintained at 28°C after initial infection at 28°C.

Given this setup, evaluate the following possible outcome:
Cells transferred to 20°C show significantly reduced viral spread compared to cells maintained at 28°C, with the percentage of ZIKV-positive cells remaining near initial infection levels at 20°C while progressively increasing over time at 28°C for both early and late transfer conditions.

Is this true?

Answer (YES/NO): YES